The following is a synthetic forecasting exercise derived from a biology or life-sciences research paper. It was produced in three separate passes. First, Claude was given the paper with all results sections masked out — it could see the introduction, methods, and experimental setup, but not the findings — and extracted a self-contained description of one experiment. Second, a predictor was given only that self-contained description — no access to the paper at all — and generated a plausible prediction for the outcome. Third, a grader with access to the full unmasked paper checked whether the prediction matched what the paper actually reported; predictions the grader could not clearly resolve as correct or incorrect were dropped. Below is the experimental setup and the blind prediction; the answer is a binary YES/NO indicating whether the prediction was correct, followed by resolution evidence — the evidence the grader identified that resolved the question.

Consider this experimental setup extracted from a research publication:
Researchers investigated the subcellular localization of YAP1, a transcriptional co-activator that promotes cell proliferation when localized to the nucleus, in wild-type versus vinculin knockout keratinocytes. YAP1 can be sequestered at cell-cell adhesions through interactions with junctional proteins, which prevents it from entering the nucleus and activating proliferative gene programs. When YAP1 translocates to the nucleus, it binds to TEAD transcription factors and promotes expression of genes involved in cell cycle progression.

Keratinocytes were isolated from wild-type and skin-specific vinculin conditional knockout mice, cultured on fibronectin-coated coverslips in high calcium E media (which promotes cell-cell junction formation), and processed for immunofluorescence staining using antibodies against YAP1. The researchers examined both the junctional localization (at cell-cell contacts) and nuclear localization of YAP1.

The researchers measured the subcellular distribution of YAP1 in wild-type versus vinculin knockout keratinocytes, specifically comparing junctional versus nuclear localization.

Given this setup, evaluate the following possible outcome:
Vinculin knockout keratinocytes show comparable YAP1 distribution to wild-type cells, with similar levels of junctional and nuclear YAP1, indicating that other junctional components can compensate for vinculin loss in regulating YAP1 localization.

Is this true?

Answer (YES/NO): NO